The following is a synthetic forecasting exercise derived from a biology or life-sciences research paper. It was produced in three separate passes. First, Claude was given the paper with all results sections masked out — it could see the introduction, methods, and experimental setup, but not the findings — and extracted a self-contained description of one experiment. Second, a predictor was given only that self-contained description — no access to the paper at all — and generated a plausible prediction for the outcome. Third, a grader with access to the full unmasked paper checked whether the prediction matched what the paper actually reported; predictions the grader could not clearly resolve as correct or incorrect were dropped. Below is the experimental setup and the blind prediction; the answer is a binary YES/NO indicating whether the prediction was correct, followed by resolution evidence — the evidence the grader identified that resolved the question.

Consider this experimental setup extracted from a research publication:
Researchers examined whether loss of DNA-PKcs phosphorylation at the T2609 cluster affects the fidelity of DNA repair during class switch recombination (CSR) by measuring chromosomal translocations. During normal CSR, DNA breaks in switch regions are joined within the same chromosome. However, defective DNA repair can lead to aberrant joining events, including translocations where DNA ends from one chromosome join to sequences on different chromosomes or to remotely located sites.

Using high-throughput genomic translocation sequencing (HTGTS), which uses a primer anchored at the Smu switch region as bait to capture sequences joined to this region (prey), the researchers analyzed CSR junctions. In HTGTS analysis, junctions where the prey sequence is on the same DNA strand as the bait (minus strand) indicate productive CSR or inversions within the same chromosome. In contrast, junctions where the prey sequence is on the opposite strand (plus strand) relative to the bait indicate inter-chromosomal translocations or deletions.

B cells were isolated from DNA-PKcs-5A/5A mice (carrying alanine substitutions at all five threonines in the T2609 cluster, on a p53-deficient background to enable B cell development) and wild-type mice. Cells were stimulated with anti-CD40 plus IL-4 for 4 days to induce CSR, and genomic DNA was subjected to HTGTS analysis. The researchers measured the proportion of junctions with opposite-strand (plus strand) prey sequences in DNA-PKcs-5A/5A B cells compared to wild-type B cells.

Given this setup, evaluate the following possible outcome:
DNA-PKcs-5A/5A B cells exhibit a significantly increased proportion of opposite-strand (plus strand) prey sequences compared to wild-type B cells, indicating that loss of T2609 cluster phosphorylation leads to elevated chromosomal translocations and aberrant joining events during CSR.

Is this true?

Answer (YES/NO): YES